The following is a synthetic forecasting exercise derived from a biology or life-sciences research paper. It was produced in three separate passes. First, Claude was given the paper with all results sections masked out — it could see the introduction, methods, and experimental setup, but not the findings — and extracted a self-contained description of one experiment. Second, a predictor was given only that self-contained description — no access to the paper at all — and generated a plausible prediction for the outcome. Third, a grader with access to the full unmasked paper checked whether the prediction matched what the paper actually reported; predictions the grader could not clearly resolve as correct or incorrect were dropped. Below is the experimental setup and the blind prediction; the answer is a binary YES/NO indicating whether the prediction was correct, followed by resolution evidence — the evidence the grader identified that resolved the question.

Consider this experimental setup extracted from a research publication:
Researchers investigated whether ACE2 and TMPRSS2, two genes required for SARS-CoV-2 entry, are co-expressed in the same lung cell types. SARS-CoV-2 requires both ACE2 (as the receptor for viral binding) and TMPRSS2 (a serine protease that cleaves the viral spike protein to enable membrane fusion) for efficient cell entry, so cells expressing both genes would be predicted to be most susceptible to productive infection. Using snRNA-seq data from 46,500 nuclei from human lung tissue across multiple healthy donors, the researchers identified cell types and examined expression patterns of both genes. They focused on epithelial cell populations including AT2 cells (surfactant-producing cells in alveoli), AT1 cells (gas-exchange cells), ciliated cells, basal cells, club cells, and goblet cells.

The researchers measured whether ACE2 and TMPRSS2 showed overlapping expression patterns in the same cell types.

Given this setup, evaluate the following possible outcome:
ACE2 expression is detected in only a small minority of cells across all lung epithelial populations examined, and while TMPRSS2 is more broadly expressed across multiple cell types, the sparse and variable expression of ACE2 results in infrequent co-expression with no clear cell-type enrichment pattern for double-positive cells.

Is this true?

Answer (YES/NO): NO